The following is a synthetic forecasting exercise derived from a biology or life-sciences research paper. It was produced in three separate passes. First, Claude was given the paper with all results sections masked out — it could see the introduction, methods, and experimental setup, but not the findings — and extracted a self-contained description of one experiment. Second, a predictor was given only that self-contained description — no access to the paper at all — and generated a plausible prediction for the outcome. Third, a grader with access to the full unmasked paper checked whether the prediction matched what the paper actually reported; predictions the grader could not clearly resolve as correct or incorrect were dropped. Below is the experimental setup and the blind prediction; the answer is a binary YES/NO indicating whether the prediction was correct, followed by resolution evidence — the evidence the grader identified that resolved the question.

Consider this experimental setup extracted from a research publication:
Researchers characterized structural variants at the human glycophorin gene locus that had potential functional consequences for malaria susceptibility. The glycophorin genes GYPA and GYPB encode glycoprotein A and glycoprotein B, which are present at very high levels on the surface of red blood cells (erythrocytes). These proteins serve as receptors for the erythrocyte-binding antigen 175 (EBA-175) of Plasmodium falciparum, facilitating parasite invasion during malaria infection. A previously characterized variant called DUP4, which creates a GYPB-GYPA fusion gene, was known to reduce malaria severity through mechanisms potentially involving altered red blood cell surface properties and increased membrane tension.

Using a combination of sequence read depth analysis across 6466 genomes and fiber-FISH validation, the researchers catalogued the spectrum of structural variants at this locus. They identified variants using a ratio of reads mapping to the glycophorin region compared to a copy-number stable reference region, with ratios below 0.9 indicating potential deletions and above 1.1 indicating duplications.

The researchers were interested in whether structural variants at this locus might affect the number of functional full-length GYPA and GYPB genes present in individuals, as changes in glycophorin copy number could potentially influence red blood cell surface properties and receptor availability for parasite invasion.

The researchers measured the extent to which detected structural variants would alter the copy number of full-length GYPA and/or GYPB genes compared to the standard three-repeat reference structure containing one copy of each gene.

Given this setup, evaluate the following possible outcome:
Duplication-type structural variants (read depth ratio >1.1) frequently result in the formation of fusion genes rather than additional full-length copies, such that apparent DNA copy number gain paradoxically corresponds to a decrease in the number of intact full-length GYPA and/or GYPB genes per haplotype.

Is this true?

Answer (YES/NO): NO